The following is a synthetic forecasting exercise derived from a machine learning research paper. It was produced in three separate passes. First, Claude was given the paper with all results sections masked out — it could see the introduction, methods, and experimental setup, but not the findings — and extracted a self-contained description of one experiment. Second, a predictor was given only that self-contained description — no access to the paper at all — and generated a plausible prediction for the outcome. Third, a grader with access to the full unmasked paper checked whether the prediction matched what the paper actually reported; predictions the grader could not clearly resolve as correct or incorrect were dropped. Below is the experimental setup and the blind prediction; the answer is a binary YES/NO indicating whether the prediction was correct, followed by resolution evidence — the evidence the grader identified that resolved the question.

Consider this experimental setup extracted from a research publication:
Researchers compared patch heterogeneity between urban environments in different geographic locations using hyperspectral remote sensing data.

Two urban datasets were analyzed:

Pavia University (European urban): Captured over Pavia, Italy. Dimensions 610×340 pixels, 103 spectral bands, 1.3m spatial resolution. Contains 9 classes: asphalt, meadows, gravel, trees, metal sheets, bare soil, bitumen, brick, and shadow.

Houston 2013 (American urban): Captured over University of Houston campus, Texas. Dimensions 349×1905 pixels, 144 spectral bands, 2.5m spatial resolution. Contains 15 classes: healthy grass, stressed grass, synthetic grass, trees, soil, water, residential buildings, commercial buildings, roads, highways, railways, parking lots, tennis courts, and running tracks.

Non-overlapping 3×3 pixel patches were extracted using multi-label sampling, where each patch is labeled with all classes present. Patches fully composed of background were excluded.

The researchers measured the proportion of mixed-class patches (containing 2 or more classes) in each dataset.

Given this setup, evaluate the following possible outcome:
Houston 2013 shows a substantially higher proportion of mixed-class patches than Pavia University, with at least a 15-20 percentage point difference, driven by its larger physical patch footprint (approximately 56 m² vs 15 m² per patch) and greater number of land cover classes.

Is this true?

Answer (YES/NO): YES